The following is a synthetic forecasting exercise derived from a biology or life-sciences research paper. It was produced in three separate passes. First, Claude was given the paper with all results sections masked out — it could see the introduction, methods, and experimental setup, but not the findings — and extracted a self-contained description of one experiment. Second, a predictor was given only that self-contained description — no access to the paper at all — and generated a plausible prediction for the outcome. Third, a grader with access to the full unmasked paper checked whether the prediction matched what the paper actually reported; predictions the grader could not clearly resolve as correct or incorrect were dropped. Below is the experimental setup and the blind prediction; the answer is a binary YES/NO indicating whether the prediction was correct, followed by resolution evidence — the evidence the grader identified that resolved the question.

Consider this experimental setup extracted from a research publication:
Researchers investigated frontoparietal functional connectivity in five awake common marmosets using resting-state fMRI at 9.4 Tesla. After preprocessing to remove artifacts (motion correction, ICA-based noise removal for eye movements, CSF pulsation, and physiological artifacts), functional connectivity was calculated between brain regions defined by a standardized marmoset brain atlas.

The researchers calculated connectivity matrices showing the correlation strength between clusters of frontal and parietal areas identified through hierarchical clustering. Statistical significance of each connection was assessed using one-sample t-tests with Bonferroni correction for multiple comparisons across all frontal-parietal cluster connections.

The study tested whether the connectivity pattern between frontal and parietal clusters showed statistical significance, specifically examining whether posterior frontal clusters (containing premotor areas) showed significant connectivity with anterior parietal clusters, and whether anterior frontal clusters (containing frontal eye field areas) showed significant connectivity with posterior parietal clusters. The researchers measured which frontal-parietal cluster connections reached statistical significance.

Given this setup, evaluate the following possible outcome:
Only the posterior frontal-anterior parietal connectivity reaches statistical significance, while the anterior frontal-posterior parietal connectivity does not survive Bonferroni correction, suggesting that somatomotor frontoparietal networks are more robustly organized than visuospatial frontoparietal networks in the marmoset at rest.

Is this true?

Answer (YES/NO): NO